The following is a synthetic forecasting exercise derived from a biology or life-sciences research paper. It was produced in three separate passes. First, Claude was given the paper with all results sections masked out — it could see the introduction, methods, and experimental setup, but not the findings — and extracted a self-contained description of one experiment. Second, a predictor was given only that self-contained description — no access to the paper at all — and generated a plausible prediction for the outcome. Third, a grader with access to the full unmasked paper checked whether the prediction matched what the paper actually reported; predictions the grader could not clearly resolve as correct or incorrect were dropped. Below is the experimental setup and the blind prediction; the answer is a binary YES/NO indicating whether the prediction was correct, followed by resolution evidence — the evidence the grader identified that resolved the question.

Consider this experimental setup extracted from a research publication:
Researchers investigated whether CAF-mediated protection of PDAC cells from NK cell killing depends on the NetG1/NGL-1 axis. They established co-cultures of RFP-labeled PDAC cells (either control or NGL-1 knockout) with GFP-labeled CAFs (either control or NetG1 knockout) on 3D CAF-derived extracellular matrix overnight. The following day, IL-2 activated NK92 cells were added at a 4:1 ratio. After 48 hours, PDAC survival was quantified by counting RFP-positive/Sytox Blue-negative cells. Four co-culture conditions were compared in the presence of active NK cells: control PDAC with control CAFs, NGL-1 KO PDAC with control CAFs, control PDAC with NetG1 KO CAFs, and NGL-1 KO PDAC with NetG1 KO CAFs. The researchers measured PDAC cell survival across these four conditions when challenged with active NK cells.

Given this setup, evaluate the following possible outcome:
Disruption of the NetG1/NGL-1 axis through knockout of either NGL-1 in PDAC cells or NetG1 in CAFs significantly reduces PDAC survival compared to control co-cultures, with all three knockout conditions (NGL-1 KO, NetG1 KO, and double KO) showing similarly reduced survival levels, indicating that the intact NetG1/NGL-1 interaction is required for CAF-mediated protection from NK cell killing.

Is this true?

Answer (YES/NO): NO